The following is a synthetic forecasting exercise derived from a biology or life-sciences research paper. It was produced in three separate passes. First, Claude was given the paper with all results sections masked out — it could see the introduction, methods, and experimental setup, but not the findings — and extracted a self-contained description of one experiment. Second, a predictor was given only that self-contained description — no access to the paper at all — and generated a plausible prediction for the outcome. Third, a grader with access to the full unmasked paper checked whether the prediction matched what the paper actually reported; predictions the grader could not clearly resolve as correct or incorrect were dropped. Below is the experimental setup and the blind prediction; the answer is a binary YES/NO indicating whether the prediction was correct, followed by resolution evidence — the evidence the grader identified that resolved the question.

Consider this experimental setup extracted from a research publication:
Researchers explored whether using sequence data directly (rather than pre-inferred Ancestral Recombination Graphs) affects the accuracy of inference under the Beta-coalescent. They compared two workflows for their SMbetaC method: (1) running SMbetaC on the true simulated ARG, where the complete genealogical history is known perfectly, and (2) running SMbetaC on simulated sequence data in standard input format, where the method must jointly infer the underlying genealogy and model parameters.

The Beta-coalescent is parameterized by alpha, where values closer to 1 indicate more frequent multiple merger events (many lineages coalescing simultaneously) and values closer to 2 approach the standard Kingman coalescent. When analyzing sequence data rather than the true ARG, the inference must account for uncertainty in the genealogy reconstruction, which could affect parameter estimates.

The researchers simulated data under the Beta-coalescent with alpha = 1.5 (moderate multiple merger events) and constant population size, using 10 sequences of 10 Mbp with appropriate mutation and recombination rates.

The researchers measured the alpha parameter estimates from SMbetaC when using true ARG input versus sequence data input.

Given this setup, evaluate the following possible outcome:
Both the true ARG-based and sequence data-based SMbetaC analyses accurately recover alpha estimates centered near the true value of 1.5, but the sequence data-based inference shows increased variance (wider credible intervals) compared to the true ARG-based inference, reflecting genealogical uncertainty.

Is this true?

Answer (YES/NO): NO